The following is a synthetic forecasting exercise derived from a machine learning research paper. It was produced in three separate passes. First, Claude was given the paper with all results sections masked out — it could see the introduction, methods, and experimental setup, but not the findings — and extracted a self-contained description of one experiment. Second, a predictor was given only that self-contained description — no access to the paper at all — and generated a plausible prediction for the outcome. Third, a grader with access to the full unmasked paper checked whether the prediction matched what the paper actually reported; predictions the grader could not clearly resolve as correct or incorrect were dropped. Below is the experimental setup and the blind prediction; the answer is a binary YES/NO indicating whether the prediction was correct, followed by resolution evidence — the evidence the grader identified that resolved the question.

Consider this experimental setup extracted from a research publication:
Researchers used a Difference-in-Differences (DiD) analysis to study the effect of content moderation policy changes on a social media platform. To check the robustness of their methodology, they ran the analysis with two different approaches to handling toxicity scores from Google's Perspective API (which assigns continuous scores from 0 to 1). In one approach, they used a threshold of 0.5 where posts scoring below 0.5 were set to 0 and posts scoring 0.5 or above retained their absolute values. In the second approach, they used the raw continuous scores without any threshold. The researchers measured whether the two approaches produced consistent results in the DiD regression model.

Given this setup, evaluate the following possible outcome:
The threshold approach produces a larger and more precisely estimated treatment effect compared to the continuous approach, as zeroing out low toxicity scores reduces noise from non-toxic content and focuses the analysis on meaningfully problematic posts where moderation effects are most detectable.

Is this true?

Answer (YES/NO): NO